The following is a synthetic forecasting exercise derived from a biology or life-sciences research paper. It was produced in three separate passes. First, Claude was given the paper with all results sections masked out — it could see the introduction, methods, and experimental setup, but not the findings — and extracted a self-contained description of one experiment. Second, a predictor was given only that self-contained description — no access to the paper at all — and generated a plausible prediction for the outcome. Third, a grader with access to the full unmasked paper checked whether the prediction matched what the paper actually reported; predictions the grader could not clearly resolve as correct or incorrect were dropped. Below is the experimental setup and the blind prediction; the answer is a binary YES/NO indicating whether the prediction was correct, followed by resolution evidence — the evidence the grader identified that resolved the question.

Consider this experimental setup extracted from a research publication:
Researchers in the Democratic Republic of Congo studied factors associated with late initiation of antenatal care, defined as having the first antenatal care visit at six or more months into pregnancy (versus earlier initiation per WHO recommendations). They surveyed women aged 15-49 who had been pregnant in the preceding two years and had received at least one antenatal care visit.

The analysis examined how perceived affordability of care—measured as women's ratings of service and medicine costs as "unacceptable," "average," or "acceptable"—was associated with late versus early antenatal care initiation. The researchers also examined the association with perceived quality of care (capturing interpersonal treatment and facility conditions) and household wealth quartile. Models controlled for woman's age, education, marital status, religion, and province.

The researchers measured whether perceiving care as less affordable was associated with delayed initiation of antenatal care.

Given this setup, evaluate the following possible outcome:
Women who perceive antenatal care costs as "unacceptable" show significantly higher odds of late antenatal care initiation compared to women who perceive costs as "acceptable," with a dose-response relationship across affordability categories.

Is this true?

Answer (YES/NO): NO